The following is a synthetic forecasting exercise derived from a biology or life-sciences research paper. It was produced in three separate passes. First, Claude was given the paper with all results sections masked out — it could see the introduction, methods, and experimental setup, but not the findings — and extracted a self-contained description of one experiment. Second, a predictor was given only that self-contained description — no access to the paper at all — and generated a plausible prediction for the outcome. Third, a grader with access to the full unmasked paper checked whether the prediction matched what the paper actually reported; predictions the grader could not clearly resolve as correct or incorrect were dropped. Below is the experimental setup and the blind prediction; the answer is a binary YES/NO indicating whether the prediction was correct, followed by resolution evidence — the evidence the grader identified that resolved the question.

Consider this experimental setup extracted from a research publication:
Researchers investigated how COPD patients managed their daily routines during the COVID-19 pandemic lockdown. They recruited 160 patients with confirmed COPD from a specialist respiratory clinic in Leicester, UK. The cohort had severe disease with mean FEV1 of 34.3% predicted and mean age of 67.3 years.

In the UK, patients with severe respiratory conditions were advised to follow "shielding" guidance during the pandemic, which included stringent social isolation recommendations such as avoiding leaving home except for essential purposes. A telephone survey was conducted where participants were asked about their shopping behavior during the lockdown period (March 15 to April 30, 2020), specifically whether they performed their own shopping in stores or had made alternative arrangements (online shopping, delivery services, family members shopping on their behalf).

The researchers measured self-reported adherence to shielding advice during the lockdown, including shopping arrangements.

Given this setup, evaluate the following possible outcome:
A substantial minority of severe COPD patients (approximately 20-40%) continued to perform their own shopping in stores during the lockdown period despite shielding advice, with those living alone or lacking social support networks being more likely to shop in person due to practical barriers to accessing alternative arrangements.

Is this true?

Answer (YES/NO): NO